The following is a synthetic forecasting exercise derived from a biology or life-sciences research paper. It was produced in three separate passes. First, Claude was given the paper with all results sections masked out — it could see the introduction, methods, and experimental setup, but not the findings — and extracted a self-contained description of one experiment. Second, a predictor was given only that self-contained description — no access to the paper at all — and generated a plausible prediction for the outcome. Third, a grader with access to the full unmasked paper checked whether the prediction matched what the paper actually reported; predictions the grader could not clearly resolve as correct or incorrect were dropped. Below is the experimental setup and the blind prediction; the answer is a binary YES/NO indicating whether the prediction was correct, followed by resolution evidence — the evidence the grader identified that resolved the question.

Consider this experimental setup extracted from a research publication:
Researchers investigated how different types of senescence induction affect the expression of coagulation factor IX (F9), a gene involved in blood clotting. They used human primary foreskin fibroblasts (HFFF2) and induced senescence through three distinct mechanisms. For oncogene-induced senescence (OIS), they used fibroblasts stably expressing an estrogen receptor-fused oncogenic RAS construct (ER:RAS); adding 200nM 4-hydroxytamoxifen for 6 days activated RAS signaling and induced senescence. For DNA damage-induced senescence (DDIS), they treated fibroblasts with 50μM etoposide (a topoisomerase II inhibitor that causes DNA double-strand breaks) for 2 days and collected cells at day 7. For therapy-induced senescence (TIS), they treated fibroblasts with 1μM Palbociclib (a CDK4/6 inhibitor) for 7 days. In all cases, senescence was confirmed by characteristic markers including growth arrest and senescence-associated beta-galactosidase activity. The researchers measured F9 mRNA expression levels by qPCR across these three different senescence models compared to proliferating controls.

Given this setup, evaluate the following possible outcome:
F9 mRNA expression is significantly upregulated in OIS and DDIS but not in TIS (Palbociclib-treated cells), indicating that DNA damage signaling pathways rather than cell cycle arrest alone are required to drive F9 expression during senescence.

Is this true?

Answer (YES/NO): NO